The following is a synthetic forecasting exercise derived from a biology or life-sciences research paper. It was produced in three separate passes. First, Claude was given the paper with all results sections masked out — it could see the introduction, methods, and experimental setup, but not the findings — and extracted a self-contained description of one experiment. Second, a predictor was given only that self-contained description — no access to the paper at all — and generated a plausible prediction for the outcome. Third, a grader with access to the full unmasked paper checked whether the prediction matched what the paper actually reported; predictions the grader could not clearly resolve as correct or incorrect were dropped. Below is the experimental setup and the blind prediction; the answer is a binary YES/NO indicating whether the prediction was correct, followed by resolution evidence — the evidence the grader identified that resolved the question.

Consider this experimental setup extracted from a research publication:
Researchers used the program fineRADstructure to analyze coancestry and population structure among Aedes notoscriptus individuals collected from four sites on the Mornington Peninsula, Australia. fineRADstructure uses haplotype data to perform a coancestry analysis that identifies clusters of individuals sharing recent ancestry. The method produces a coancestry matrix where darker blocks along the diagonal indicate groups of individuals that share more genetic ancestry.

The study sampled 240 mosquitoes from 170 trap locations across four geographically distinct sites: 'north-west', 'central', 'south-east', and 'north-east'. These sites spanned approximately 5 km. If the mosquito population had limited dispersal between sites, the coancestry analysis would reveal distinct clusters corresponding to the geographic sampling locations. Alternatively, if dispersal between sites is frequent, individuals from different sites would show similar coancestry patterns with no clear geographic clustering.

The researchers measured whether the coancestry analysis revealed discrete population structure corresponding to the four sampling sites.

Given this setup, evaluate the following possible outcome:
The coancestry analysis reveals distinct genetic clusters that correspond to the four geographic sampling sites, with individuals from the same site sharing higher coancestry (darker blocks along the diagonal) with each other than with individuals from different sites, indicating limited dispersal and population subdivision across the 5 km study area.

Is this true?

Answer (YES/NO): NO